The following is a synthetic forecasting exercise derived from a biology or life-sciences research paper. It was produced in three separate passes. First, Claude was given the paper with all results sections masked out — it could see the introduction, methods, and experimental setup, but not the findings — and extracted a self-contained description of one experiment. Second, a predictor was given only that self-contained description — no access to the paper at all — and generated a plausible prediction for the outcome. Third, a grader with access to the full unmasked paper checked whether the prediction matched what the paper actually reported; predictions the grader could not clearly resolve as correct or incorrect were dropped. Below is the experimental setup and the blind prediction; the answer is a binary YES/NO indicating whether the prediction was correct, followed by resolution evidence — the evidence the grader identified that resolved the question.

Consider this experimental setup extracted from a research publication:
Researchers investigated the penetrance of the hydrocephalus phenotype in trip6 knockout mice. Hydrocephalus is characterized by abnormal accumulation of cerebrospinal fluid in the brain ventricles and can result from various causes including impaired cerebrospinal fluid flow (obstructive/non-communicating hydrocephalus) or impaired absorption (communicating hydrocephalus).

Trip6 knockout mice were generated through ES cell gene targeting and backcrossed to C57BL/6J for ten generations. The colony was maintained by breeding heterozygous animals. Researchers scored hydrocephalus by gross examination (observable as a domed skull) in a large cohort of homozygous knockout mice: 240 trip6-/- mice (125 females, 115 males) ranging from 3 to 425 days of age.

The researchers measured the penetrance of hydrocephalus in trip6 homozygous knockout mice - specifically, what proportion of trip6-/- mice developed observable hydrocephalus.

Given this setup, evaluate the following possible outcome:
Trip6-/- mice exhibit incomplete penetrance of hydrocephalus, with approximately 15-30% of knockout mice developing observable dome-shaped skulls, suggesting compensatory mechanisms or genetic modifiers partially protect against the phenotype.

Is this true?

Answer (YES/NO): NO